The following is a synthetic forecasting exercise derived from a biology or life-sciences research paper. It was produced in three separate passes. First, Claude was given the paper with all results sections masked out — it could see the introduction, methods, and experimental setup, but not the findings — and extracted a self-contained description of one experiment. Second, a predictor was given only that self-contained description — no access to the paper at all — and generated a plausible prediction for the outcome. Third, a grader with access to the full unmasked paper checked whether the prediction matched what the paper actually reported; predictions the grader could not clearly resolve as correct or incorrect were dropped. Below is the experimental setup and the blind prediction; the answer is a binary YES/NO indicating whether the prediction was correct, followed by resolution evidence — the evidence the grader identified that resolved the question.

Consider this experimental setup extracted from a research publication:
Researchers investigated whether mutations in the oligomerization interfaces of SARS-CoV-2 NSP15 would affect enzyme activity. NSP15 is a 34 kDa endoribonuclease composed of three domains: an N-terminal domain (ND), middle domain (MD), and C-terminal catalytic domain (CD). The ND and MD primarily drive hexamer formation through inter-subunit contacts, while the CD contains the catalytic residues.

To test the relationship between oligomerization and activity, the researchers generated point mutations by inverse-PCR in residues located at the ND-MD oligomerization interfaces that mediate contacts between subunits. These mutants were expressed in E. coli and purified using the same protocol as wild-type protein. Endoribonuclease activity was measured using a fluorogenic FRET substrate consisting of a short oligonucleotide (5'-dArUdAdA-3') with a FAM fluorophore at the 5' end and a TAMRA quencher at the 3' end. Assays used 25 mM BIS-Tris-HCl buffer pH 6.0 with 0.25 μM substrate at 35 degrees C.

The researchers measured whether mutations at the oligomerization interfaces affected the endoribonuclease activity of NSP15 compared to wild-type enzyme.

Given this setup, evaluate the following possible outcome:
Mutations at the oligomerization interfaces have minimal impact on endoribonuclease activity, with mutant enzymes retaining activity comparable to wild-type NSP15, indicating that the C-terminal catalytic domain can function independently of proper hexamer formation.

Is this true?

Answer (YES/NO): NO